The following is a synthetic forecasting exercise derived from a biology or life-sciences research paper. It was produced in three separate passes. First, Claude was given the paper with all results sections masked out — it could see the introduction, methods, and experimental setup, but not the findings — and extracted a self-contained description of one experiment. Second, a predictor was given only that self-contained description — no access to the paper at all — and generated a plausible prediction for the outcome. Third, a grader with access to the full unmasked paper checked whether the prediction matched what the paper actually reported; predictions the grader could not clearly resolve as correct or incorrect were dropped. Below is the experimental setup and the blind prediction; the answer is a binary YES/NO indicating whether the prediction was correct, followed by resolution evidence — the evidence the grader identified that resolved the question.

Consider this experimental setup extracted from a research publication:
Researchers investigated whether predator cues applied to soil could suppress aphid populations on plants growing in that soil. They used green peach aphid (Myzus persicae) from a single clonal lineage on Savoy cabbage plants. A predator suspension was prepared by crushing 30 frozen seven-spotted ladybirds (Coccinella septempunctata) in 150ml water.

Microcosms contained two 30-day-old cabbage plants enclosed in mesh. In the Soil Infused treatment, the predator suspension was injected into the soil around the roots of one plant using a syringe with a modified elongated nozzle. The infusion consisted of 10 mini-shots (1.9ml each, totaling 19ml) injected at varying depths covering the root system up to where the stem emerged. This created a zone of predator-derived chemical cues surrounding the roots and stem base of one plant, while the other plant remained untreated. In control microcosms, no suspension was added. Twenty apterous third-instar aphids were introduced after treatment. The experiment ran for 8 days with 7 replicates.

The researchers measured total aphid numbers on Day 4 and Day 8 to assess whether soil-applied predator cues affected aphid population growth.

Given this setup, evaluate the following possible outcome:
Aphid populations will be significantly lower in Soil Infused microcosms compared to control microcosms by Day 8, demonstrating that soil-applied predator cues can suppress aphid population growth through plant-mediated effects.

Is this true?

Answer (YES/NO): NO